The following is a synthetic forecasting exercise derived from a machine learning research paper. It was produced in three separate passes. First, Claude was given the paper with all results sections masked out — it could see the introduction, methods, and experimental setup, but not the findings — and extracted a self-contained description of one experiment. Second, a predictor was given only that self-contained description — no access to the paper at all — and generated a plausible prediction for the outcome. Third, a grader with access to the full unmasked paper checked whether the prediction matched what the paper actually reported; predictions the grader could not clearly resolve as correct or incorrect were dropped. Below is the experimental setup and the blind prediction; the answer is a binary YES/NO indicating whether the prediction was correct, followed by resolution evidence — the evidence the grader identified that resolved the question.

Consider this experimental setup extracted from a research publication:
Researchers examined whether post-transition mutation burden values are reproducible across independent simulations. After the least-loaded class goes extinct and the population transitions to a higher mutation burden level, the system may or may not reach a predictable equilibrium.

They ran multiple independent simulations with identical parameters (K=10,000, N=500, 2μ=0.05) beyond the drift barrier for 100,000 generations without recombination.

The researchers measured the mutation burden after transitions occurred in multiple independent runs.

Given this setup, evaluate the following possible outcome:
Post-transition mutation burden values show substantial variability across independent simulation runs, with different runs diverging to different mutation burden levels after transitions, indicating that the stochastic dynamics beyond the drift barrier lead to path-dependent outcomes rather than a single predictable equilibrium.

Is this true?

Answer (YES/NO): YES